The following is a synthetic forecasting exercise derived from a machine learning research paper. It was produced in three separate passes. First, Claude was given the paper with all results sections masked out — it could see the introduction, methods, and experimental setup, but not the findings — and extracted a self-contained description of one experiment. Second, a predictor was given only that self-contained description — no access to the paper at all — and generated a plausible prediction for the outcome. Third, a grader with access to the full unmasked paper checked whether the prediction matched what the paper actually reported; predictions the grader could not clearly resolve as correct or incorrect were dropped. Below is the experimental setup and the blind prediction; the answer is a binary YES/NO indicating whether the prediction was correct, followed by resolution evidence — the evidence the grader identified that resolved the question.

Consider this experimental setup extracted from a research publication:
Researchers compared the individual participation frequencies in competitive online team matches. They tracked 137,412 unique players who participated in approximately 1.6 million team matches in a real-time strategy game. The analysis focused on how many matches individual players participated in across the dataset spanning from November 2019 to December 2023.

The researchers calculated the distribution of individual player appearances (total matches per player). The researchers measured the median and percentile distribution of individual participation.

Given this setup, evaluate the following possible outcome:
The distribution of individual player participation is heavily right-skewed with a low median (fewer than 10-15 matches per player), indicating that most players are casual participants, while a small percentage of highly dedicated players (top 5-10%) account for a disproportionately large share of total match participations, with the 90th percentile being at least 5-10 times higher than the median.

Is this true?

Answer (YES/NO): YES